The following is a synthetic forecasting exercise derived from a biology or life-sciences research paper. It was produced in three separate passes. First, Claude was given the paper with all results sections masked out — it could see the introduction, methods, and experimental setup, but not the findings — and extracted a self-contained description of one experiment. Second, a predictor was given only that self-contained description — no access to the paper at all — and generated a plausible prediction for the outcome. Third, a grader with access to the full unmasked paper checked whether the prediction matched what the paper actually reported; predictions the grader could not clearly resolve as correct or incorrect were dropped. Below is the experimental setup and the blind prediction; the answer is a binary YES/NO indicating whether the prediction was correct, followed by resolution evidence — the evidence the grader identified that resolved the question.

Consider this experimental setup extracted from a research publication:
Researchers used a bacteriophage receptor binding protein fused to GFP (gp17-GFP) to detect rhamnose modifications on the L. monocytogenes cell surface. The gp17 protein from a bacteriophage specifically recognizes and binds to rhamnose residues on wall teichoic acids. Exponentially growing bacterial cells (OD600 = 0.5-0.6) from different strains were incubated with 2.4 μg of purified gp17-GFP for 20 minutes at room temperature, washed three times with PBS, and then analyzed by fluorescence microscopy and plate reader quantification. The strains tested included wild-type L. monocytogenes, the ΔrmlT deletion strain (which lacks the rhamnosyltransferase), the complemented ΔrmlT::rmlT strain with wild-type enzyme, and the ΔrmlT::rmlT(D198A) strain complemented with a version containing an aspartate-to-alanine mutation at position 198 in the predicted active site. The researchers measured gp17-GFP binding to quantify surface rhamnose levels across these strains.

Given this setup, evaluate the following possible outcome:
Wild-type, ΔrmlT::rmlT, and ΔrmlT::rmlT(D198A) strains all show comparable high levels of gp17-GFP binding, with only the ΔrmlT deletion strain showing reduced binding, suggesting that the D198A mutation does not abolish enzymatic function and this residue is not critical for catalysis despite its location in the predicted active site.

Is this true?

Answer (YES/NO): NO